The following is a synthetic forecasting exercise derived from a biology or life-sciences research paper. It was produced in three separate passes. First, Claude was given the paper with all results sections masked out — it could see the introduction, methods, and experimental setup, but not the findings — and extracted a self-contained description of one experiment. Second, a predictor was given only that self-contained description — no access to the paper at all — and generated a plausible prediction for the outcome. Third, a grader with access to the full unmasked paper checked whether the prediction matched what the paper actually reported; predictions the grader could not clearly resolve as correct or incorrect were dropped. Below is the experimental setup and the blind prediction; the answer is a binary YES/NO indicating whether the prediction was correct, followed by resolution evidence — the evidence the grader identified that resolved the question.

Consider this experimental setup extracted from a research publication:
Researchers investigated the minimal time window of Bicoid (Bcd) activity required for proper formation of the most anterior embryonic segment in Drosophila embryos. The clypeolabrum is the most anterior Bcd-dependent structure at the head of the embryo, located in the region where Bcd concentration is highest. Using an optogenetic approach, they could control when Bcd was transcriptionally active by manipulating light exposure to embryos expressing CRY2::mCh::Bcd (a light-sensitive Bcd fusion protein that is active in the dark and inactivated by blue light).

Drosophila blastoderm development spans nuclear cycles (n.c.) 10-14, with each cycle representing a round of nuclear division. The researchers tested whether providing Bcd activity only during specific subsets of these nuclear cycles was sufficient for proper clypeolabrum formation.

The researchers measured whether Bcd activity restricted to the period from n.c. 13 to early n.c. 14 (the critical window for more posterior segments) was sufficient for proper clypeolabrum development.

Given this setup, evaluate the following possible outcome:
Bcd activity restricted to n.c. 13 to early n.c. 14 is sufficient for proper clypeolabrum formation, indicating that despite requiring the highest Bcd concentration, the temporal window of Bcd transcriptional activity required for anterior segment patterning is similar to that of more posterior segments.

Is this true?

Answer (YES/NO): NO